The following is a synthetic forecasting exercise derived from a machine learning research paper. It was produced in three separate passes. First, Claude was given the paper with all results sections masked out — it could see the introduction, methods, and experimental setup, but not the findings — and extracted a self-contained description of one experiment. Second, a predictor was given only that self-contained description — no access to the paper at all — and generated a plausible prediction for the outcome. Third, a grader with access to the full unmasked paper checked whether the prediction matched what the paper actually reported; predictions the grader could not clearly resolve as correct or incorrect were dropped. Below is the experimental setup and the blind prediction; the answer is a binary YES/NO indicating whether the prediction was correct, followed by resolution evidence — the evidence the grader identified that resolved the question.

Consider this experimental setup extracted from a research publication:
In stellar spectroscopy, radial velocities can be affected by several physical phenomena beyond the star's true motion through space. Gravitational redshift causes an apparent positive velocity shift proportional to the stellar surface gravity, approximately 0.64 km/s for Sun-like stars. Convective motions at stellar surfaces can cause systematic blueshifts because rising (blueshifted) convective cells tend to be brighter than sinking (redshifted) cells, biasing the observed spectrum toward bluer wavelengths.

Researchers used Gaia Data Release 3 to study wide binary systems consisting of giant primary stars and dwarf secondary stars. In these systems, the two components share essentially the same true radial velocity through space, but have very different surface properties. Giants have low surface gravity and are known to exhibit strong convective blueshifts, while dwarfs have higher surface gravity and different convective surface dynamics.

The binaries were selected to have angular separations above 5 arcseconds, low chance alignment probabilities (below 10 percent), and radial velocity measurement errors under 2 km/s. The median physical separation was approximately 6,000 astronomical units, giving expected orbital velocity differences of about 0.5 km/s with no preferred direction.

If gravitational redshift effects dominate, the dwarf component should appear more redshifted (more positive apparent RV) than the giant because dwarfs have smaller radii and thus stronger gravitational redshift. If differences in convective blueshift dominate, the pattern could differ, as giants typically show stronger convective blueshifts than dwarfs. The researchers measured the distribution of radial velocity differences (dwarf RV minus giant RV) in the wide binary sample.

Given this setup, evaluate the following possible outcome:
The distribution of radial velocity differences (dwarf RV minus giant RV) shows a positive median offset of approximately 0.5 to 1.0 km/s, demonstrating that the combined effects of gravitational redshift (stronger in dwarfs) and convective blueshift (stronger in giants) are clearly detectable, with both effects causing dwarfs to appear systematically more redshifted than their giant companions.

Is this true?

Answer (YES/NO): NO